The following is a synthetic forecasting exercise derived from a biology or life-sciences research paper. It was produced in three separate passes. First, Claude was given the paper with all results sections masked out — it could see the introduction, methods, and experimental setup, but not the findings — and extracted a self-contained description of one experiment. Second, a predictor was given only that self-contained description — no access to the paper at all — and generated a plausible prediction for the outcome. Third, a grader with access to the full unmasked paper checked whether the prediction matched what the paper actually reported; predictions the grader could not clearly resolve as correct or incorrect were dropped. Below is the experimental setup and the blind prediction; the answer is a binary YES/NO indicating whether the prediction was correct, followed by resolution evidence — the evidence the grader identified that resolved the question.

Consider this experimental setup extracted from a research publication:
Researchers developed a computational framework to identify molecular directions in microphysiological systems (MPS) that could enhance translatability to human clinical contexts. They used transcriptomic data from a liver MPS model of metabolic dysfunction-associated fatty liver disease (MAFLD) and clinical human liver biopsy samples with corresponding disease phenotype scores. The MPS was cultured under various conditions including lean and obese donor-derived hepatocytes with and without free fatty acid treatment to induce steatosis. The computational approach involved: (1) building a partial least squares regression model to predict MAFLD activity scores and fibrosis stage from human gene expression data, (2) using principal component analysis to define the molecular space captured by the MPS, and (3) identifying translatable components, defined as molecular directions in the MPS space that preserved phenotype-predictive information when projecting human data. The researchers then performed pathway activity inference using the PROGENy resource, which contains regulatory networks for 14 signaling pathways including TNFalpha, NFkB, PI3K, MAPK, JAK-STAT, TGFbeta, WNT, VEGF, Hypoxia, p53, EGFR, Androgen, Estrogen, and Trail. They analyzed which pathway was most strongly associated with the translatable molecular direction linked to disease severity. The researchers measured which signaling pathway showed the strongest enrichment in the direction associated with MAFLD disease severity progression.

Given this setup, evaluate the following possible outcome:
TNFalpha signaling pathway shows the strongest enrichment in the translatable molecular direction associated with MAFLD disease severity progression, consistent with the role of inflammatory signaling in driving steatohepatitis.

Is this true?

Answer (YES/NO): NO